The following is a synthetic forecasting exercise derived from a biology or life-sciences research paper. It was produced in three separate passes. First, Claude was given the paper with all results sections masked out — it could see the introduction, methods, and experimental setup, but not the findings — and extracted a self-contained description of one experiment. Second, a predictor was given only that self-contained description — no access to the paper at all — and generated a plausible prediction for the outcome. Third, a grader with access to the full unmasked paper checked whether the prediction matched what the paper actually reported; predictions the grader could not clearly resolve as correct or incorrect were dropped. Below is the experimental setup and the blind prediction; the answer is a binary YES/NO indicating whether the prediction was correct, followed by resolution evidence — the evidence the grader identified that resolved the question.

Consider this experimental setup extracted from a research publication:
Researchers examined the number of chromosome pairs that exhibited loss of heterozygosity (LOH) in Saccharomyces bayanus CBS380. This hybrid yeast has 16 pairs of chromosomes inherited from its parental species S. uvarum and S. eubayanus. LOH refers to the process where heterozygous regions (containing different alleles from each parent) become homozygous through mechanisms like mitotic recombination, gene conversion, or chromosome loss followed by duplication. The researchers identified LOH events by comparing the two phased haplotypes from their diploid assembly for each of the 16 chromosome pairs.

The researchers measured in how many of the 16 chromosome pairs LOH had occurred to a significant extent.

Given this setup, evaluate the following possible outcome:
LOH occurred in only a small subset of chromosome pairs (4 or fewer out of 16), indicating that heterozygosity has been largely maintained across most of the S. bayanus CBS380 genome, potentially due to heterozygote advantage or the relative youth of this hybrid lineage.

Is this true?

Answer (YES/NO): NO